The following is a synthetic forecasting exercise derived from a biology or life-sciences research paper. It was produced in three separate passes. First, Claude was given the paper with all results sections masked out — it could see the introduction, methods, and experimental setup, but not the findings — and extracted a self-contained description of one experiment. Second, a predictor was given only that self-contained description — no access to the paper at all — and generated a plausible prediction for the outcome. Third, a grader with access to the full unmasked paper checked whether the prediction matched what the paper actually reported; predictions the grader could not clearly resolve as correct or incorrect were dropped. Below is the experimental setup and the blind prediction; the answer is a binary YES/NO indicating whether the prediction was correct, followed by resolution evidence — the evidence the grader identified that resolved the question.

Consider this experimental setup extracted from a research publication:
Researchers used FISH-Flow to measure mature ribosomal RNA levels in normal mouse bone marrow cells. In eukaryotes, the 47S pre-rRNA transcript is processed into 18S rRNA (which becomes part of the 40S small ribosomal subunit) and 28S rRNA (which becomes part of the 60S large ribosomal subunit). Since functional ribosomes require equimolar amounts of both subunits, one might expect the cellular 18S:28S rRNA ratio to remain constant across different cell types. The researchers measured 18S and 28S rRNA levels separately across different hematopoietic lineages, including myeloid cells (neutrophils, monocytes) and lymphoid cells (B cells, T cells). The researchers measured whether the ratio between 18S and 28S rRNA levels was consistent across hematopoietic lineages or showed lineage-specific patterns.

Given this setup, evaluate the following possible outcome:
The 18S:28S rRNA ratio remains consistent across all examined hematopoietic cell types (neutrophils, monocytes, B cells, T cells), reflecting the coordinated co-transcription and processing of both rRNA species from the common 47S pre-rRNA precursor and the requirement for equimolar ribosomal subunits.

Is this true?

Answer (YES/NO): NO